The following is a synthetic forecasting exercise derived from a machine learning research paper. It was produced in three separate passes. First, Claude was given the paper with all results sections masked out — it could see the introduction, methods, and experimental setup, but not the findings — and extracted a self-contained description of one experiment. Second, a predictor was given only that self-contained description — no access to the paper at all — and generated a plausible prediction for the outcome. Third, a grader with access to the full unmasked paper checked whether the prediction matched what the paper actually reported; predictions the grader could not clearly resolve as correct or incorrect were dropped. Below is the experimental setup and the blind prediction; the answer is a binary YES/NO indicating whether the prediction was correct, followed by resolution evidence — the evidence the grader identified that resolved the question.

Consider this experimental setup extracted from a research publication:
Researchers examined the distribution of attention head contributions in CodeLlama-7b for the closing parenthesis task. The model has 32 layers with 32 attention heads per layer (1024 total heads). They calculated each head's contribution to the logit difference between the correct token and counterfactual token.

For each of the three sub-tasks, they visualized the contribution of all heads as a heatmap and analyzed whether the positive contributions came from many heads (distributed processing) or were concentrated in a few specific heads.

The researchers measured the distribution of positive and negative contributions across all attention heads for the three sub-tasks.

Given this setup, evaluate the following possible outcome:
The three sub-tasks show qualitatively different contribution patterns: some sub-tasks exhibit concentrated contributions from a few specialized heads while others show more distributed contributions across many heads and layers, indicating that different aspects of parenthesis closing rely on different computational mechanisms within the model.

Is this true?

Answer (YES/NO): NO